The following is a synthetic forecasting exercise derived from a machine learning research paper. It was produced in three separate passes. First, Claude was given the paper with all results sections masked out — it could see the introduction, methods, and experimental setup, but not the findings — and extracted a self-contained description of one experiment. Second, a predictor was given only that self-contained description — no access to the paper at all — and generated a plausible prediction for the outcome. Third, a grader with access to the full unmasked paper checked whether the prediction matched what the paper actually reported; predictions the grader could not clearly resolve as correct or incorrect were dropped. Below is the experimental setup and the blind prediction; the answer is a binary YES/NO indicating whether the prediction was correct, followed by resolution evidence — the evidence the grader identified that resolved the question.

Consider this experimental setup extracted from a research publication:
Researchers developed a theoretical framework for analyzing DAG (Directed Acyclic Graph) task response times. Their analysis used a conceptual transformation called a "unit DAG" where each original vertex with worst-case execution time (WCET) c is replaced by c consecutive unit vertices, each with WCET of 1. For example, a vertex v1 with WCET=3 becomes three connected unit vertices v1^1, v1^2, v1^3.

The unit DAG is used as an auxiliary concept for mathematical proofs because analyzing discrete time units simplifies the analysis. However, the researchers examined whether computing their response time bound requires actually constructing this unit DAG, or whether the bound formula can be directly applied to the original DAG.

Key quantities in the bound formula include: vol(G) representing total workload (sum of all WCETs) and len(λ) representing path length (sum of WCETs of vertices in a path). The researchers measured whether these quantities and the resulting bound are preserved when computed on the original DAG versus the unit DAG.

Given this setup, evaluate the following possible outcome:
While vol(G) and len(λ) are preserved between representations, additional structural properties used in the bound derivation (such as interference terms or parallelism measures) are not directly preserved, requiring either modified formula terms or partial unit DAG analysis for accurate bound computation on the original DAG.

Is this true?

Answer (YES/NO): NO